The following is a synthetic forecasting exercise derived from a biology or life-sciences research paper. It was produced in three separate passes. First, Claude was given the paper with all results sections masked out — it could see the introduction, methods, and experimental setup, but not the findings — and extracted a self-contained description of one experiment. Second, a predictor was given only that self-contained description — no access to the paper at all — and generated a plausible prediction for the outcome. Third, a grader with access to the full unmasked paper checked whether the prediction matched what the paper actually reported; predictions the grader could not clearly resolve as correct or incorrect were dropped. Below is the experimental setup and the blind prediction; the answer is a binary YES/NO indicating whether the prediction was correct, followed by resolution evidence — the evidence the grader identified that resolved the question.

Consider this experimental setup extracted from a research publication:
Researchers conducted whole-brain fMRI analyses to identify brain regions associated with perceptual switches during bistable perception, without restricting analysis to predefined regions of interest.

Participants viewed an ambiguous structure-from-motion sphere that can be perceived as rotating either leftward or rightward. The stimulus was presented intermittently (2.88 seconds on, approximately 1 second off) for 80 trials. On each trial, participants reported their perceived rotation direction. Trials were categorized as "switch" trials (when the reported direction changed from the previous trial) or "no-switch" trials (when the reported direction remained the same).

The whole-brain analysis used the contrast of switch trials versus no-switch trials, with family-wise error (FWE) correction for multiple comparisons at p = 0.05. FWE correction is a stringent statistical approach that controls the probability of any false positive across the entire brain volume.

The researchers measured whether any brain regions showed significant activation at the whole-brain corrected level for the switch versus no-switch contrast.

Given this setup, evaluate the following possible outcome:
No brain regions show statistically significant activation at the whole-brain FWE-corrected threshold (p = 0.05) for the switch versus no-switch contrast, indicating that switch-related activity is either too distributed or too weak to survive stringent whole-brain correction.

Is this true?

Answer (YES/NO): YES